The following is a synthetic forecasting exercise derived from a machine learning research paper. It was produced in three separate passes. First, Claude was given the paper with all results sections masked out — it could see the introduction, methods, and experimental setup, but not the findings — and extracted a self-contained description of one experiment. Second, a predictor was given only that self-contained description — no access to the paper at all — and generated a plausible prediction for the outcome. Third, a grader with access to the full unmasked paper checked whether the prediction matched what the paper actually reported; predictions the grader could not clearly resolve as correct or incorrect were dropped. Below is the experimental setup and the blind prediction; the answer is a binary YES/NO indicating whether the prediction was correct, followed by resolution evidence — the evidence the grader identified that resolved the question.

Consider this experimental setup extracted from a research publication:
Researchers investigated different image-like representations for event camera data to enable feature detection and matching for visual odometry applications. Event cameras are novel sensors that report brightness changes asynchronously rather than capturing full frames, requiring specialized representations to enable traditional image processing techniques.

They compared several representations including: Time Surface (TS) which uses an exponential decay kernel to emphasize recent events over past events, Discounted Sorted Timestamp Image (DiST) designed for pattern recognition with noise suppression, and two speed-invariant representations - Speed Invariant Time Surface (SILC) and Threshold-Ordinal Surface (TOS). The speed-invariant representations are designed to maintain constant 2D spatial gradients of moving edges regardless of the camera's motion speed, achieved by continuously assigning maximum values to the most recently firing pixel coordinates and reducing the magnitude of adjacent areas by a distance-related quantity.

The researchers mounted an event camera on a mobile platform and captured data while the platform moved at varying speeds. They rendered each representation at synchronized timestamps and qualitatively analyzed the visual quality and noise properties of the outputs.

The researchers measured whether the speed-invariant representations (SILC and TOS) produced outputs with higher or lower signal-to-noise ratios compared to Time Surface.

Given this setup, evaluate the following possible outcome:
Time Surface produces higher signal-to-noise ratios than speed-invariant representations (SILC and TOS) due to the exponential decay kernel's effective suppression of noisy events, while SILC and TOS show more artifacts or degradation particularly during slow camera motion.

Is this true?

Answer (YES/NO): NO